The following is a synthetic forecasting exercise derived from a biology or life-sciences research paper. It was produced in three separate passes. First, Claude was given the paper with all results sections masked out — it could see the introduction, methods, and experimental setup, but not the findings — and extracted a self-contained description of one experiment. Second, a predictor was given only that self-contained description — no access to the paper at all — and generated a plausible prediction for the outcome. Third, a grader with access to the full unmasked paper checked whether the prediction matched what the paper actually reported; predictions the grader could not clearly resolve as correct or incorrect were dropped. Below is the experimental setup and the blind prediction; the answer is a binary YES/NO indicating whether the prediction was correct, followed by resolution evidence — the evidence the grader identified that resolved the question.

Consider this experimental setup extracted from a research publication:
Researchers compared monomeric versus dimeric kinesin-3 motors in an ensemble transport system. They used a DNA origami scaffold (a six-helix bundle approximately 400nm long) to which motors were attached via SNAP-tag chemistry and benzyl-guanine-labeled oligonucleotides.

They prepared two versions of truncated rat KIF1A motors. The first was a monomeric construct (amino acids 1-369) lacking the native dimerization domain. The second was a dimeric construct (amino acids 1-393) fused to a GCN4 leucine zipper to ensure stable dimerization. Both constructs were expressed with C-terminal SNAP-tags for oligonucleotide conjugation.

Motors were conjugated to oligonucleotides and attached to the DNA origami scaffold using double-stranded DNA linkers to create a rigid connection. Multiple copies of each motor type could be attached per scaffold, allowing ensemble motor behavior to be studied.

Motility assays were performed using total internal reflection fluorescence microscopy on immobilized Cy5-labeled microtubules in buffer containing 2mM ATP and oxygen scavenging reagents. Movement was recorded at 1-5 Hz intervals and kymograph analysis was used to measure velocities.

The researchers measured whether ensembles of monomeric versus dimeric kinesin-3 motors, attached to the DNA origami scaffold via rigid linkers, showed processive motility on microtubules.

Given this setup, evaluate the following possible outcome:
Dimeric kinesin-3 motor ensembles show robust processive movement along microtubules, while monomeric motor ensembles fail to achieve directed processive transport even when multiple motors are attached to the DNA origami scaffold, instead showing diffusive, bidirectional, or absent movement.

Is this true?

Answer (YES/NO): NO